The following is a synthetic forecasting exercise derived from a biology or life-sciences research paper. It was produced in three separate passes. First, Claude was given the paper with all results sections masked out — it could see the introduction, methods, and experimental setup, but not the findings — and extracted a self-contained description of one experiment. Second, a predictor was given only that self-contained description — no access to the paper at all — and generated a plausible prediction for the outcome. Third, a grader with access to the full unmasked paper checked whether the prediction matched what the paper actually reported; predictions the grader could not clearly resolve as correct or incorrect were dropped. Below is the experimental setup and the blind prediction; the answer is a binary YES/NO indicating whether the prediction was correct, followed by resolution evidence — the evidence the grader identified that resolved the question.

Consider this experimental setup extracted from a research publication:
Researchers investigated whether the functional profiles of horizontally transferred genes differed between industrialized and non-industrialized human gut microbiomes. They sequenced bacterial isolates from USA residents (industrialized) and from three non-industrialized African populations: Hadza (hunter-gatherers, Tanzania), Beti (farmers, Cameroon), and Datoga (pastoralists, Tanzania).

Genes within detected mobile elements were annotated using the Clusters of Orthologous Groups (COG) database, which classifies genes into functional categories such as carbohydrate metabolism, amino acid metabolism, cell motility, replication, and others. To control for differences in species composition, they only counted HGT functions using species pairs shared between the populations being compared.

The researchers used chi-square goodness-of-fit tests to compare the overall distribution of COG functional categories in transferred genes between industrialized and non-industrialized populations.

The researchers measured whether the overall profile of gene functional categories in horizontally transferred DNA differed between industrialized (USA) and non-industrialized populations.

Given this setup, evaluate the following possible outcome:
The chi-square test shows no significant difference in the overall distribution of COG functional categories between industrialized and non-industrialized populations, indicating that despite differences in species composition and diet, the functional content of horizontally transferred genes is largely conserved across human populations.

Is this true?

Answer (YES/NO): NO